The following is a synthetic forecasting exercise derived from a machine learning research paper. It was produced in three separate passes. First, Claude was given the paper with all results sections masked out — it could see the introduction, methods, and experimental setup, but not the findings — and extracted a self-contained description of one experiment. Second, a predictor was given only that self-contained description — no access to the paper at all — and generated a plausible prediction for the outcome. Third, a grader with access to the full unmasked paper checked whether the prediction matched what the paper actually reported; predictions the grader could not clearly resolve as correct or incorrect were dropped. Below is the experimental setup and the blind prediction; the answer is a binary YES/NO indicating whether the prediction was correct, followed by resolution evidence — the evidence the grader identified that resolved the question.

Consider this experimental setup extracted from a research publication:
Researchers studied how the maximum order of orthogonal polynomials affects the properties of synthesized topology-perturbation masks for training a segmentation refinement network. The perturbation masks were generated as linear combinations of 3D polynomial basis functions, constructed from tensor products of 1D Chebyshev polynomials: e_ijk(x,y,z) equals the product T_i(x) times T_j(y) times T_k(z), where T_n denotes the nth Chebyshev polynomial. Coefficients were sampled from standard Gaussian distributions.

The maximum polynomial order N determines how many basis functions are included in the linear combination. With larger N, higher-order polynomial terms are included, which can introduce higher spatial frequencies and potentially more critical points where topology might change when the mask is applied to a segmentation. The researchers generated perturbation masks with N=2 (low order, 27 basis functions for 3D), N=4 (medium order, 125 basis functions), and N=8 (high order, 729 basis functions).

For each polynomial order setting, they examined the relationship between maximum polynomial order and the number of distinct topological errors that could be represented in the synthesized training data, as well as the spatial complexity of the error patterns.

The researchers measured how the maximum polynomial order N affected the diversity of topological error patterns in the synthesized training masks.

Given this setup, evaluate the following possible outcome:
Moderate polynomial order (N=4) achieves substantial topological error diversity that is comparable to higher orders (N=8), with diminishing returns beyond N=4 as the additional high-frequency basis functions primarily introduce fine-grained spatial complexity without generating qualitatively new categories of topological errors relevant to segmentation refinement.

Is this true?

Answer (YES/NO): NO